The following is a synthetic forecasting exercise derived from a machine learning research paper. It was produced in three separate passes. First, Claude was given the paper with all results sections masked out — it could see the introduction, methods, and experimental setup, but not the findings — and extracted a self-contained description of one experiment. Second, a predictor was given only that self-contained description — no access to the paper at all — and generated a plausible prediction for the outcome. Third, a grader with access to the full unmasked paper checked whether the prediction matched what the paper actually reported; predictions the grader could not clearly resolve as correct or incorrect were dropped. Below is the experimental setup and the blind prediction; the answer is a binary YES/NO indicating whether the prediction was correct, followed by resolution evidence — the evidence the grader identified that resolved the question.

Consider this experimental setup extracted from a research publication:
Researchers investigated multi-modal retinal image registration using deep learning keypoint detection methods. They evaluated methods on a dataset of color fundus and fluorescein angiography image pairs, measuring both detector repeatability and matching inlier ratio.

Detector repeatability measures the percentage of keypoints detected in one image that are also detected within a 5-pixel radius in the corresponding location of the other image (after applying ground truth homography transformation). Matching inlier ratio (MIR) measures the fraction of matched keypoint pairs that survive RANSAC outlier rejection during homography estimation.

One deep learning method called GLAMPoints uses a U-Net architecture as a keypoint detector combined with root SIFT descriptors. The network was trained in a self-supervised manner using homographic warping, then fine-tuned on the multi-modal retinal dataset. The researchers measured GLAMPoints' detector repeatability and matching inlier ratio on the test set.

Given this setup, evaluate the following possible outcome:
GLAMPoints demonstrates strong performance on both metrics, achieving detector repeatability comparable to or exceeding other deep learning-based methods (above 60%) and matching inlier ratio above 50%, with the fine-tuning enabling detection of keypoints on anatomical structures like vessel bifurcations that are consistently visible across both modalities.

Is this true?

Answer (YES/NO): NO